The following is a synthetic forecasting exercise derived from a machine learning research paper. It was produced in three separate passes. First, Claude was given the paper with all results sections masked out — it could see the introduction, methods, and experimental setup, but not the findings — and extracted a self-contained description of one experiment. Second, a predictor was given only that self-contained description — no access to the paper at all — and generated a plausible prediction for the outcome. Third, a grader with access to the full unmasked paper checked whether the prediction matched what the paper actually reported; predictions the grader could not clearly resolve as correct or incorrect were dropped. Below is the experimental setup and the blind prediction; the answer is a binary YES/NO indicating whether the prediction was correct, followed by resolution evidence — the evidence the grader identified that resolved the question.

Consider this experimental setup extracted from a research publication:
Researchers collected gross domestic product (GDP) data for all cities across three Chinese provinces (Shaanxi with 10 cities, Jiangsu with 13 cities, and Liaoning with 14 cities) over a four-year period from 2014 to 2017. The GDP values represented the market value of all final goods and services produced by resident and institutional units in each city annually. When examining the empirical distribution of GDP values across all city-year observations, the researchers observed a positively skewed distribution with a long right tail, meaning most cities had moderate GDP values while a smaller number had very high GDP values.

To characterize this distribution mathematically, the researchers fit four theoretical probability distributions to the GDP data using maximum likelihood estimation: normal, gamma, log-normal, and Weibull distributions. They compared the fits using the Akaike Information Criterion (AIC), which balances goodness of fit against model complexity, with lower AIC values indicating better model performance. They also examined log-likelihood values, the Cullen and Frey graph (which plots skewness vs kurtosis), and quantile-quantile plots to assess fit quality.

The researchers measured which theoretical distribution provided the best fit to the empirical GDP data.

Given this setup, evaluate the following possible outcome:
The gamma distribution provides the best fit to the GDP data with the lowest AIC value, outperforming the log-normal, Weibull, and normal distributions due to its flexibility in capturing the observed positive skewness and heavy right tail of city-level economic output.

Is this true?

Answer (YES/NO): NO